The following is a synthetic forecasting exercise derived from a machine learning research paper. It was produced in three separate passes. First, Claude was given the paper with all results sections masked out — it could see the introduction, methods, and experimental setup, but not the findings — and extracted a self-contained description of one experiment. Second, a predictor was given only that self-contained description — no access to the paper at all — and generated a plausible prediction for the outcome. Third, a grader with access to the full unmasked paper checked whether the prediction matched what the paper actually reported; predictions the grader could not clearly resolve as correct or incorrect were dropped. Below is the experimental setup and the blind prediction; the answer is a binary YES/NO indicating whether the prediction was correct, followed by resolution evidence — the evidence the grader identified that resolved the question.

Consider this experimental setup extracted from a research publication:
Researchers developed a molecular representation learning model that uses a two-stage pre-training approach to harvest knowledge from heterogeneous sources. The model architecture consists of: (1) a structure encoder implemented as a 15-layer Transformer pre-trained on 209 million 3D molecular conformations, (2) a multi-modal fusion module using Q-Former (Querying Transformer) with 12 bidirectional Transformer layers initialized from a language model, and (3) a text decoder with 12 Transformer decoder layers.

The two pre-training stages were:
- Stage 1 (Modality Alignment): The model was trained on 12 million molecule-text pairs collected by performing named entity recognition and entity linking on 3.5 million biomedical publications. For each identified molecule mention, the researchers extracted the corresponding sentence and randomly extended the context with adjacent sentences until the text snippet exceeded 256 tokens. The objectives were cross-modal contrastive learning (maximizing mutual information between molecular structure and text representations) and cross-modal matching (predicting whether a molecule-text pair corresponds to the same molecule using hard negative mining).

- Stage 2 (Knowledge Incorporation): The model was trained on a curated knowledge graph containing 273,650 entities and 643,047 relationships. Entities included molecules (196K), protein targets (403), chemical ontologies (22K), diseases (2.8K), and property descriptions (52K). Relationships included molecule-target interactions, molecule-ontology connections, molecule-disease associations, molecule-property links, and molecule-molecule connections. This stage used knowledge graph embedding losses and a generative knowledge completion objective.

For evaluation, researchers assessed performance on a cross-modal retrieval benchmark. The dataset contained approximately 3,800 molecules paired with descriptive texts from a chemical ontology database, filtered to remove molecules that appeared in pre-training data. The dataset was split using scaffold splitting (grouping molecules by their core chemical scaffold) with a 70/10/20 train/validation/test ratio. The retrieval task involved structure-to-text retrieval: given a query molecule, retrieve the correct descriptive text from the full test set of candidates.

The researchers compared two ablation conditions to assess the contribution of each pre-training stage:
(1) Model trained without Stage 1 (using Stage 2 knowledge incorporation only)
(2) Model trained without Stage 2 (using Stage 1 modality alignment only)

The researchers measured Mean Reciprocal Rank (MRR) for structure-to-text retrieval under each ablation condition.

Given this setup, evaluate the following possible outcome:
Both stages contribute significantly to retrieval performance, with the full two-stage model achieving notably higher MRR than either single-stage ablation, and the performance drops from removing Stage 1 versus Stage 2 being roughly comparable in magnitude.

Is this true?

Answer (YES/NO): NO